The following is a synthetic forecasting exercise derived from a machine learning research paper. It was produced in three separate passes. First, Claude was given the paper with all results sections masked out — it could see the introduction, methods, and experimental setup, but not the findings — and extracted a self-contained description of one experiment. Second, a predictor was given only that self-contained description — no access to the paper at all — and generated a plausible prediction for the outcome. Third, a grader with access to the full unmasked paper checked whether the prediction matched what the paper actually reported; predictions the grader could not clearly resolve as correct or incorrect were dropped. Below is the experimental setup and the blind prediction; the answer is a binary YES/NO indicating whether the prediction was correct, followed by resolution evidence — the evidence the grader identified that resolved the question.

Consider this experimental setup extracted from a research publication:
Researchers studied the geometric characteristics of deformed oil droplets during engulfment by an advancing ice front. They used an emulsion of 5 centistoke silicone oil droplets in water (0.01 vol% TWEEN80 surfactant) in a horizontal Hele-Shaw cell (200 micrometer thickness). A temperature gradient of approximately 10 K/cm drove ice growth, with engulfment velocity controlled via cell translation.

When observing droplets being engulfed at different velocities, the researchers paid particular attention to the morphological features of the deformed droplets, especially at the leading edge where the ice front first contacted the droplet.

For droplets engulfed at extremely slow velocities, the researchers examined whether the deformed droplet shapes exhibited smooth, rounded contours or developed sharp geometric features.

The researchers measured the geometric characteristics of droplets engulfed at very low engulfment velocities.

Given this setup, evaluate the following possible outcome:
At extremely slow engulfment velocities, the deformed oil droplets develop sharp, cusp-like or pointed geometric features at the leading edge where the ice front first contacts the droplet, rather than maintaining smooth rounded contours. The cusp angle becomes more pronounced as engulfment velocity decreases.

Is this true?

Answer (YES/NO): NO